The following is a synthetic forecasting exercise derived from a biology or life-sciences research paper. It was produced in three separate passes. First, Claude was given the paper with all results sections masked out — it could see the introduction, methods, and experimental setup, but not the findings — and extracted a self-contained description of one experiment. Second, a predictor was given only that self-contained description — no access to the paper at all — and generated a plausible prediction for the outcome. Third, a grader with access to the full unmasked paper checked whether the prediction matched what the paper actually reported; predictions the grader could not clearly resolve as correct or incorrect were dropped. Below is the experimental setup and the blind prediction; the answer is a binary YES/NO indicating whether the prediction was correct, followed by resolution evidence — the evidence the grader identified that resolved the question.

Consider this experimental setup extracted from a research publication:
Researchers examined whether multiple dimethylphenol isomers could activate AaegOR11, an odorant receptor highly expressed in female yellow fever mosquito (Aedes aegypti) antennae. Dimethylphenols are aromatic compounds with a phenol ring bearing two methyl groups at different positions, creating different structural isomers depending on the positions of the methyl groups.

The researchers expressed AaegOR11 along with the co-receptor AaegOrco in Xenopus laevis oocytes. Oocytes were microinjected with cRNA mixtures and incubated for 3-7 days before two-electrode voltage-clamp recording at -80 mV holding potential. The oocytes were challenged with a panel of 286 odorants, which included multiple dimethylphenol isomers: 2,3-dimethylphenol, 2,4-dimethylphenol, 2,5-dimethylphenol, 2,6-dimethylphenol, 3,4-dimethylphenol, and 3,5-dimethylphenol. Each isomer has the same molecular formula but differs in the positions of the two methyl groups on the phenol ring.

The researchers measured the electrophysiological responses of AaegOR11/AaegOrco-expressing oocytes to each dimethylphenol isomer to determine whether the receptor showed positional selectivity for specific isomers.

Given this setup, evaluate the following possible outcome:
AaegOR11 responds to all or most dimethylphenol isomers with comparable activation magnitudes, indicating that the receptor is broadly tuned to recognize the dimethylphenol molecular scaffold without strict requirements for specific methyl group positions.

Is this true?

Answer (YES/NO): NO